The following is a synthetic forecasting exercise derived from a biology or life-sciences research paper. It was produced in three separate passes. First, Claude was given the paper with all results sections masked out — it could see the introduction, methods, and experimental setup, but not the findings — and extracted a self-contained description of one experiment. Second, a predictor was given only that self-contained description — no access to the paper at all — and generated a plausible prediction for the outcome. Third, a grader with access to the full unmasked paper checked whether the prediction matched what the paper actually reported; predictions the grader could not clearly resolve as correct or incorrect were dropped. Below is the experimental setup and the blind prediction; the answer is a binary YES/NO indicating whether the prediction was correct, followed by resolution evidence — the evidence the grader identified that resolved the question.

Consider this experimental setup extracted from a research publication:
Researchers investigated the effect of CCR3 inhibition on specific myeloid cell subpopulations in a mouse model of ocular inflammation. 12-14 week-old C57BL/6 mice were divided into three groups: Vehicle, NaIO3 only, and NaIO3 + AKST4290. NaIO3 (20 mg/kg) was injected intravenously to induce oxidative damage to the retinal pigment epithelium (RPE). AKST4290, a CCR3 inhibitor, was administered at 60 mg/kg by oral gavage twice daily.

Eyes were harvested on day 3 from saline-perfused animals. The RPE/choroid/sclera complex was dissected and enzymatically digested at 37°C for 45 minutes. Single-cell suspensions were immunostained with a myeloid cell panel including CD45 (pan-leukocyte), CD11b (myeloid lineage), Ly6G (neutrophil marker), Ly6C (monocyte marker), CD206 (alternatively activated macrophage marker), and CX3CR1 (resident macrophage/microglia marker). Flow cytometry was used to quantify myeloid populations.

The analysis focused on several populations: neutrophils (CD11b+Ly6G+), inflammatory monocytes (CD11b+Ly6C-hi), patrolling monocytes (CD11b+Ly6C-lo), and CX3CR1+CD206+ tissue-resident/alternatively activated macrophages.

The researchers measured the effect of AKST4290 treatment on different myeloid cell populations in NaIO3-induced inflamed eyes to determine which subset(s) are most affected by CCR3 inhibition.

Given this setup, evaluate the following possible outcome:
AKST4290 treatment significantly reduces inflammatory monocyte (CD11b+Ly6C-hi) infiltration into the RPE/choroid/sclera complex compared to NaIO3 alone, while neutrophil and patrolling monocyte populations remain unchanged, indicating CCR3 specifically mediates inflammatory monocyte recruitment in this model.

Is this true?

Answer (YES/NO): NO